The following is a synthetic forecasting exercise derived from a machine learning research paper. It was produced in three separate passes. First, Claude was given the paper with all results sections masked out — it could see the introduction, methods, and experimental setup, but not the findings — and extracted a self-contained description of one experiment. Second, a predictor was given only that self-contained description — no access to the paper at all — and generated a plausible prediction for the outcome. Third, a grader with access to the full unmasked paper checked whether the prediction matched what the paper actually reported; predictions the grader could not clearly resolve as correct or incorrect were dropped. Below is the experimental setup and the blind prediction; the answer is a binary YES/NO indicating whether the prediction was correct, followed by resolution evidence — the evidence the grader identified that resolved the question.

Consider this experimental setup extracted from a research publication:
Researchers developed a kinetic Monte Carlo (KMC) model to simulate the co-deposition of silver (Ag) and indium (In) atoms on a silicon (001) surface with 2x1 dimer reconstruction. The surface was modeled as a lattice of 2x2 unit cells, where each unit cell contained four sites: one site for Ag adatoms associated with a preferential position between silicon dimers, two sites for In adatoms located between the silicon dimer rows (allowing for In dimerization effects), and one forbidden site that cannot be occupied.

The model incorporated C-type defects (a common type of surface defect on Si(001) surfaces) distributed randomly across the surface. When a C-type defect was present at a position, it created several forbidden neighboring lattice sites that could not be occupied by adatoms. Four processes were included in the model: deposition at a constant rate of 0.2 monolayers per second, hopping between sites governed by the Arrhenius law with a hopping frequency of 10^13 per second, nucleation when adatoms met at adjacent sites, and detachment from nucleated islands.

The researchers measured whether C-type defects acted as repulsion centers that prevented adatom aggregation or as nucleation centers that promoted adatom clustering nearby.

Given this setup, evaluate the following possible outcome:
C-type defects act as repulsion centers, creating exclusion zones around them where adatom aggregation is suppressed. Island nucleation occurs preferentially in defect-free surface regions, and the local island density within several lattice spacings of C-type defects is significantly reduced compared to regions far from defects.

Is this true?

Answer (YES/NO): NO